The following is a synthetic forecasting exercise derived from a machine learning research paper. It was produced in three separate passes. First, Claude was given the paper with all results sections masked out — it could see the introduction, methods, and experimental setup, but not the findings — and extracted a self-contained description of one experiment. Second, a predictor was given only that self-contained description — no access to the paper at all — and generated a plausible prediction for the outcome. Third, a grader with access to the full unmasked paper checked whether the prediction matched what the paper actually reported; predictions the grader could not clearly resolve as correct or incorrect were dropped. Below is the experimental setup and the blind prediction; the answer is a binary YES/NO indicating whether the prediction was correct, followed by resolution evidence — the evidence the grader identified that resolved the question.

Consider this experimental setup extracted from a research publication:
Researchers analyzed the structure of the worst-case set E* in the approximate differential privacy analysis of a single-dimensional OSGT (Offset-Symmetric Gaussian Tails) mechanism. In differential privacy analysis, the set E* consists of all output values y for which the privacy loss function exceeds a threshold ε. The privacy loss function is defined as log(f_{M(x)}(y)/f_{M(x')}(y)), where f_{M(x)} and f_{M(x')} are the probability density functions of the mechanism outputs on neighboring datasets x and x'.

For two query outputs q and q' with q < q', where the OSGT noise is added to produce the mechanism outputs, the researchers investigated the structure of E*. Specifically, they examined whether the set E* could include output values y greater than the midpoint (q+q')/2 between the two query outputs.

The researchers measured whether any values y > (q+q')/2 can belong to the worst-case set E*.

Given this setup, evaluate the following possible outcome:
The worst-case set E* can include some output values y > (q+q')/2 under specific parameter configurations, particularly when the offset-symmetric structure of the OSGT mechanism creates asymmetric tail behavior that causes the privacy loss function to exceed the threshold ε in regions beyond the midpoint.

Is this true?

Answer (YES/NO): NO